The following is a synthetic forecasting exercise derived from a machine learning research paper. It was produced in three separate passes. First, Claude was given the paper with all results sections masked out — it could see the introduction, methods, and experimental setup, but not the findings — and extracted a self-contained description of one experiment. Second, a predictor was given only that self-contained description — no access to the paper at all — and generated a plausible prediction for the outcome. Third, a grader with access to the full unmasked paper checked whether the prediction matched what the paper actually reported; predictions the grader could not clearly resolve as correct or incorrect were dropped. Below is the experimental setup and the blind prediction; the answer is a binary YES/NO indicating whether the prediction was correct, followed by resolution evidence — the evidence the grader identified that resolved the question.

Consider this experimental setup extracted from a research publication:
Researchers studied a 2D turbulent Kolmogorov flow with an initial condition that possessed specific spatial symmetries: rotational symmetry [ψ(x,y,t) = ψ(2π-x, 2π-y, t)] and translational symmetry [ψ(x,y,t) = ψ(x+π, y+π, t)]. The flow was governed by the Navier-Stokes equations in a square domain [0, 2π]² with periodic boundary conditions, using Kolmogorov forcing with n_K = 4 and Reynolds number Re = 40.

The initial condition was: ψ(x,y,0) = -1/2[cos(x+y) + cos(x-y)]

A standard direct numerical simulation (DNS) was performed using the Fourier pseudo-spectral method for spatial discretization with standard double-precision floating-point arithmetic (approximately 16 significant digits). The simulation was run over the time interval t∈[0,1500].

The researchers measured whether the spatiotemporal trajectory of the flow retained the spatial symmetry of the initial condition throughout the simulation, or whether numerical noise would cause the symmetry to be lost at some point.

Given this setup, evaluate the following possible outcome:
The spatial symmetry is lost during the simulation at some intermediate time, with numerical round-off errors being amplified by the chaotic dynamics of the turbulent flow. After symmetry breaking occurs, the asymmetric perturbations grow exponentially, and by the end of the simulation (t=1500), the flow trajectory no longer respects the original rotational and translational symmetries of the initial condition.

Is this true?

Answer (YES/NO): YES